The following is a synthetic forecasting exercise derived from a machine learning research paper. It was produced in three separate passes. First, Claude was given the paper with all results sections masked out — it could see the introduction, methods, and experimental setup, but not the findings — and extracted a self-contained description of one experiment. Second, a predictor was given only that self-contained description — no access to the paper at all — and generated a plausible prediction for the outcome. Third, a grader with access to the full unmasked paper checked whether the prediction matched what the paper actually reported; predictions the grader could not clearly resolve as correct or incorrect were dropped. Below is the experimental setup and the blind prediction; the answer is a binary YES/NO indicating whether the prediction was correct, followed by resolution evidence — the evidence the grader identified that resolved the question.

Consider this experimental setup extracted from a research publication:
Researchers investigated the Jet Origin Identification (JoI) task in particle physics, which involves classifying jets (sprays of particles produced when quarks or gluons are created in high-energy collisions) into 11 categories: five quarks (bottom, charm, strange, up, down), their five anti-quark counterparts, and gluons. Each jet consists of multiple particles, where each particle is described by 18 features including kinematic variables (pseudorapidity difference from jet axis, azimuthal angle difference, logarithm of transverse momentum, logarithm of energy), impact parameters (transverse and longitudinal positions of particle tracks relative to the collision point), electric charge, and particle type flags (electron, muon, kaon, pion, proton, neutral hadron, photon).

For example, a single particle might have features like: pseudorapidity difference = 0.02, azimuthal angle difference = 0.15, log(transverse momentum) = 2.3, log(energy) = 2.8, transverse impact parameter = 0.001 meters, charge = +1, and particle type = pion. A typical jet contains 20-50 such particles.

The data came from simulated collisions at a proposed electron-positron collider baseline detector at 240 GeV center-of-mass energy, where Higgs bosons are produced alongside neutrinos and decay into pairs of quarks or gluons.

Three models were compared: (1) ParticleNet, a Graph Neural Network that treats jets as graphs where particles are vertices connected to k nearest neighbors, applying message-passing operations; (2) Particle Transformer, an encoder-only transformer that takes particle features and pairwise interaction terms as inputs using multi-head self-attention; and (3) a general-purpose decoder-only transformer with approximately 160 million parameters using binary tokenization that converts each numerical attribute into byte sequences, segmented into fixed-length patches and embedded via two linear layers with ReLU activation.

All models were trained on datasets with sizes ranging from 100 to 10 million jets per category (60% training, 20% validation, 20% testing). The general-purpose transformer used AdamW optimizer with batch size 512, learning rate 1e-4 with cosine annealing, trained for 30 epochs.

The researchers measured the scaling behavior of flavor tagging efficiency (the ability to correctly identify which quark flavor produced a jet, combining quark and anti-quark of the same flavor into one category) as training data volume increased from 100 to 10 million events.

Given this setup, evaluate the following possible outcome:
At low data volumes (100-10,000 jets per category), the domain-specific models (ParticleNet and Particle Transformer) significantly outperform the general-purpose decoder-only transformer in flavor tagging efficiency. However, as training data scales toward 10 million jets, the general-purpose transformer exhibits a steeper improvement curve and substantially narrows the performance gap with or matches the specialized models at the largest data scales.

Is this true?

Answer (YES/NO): YES